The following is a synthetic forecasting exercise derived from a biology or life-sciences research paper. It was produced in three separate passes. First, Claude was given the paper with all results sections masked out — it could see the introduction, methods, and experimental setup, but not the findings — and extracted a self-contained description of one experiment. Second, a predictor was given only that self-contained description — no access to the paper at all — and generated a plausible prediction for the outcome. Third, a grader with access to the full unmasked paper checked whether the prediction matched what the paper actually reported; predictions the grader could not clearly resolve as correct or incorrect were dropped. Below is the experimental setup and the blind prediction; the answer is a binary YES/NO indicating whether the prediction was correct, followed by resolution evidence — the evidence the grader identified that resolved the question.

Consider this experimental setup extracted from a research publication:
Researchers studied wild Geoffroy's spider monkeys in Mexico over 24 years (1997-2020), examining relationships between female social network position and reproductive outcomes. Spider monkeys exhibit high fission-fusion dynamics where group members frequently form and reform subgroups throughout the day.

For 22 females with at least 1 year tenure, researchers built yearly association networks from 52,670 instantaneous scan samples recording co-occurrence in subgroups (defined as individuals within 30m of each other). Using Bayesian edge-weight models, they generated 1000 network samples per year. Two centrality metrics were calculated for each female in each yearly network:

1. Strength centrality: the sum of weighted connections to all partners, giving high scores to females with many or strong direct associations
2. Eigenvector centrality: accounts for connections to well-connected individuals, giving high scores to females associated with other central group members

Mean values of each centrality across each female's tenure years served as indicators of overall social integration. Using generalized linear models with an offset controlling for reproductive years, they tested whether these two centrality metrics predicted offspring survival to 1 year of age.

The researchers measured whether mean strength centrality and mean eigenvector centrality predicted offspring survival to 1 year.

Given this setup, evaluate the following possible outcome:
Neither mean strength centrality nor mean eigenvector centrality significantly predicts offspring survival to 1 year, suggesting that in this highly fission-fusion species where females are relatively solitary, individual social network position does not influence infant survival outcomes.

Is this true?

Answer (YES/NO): NO